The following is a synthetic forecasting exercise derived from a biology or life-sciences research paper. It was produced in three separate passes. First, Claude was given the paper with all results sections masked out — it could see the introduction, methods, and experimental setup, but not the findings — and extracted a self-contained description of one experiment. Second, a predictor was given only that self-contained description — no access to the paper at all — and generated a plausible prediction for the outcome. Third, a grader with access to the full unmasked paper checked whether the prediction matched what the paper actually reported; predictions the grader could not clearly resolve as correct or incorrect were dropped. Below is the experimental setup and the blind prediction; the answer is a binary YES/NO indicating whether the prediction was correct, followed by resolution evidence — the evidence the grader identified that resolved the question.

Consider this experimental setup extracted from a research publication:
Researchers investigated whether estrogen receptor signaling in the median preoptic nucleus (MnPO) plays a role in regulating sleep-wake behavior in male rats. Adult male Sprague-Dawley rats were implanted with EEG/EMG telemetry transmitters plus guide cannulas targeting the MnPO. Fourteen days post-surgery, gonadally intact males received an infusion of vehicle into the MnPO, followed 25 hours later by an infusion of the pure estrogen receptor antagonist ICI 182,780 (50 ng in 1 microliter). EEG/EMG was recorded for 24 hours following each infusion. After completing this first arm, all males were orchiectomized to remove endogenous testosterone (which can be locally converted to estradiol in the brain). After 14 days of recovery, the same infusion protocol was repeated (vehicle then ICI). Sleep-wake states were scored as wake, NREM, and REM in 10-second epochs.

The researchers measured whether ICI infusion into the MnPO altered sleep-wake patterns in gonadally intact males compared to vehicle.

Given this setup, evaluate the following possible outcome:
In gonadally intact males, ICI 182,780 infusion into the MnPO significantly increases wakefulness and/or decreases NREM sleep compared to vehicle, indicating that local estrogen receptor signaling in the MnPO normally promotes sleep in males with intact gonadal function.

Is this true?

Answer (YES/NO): NO